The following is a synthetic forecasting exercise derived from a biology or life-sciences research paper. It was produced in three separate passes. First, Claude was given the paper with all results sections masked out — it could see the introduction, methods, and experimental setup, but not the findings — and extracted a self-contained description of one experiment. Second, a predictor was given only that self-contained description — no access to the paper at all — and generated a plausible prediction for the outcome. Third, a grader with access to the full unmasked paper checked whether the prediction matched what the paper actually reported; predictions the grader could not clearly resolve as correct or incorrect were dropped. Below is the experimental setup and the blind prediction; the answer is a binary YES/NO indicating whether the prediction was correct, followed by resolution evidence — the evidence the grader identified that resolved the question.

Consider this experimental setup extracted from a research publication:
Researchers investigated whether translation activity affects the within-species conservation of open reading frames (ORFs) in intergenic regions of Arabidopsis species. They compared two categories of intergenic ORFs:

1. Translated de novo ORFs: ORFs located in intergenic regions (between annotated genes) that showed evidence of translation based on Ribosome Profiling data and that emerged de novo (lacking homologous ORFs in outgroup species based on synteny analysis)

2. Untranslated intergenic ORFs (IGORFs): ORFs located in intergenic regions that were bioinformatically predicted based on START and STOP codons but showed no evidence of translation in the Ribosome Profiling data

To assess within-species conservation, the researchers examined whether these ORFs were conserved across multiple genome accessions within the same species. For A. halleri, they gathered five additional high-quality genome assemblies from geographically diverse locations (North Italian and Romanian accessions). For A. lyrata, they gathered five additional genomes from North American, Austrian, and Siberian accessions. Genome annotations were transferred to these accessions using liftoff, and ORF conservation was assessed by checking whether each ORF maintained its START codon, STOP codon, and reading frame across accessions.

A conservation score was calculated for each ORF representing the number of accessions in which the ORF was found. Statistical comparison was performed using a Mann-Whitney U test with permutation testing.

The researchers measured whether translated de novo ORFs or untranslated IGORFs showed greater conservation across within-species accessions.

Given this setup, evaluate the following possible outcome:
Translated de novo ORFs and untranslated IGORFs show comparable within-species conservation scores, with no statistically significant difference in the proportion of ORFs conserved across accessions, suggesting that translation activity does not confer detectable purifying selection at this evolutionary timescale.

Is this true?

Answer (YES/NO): NO